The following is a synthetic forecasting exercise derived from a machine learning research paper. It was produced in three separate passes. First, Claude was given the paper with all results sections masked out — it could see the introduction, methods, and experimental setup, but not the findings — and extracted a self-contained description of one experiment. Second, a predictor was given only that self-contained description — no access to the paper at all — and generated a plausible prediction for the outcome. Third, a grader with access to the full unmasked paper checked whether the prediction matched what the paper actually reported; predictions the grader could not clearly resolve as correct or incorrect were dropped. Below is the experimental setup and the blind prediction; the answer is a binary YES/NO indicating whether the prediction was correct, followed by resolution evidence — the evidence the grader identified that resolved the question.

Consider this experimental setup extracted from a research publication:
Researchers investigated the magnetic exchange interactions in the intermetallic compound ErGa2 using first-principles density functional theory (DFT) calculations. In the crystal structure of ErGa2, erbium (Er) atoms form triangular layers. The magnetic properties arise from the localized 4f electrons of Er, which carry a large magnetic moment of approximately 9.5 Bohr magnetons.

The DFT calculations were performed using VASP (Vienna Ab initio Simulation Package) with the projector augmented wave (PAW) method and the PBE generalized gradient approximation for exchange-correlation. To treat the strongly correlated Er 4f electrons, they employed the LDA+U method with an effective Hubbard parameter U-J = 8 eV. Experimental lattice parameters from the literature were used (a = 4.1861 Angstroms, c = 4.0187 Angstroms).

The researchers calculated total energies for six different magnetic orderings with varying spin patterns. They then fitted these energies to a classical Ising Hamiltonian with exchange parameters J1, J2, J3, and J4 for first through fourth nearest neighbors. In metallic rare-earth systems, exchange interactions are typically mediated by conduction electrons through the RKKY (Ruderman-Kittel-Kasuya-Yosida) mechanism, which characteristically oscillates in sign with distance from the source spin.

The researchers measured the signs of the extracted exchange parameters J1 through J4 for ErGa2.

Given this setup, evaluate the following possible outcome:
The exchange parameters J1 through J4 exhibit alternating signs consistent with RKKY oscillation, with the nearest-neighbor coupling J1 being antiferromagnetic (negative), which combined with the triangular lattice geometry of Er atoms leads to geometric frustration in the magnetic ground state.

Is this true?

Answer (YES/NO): NO